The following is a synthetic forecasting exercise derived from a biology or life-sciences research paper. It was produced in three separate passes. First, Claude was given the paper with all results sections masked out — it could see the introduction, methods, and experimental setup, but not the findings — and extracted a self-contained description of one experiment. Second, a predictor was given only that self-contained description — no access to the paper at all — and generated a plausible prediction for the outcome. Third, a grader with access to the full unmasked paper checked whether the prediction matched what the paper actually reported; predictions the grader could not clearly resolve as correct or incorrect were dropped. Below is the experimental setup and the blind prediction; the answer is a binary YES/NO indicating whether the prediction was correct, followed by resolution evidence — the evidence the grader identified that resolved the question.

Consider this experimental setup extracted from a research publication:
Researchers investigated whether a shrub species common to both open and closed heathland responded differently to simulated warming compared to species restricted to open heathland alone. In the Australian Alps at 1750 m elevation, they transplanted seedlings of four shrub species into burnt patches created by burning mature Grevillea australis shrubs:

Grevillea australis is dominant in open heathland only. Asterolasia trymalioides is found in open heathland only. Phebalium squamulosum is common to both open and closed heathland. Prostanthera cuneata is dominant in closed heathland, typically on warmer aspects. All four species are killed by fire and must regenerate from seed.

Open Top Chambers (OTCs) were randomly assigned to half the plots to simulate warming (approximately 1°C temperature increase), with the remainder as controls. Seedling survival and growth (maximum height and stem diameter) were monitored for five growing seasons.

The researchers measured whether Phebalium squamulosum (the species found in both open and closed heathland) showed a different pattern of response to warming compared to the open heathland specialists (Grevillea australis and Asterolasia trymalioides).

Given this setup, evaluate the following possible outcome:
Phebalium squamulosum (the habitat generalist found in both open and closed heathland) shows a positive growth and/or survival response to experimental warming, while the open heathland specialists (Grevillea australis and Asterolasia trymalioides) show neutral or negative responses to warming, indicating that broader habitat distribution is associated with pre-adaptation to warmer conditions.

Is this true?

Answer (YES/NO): NO